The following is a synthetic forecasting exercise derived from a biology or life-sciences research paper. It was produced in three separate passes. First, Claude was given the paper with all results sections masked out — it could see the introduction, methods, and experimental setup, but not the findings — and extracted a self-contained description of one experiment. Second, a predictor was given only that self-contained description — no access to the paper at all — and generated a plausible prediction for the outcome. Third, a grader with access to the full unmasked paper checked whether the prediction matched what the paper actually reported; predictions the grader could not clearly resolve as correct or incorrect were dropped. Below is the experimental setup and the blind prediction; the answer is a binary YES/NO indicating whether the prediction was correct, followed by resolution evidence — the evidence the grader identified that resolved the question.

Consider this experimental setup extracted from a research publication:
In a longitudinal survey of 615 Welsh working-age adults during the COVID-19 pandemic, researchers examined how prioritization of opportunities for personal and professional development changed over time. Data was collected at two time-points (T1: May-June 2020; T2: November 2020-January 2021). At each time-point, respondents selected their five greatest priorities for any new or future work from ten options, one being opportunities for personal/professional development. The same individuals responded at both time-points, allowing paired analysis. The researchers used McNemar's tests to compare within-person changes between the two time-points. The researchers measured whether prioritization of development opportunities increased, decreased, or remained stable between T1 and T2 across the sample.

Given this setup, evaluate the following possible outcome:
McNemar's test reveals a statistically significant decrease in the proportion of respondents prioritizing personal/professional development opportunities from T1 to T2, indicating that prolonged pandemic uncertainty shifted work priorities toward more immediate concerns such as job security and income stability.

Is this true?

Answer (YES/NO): NO